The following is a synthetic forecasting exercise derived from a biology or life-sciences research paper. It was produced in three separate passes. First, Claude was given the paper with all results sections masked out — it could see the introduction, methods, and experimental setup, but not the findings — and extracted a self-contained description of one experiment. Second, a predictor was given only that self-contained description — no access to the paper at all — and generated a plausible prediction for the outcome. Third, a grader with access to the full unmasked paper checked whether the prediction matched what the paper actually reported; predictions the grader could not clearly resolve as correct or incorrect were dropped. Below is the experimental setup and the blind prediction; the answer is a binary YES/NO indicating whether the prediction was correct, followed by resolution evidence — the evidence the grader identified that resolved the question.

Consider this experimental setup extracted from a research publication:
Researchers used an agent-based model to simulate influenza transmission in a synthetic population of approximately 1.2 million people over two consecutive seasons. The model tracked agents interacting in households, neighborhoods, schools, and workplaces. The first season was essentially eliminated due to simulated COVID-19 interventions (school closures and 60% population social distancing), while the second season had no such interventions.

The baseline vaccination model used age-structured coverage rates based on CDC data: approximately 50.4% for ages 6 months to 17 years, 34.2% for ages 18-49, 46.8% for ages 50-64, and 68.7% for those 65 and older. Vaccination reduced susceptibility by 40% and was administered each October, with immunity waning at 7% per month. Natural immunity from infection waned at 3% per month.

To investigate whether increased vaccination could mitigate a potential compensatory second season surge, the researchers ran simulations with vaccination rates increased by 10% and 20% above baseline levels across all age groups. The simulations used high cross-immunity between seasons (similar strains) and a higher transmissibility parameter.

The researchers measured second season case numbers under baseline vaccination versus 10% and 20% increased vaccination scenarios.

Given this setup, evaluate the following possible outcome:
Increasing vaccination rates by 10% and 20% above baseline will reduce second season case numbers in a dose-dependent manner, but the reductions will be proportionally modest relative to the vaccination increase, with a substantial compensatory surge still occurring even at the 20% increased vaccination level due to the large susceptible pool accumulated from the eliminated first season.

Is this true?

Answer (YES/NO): YES